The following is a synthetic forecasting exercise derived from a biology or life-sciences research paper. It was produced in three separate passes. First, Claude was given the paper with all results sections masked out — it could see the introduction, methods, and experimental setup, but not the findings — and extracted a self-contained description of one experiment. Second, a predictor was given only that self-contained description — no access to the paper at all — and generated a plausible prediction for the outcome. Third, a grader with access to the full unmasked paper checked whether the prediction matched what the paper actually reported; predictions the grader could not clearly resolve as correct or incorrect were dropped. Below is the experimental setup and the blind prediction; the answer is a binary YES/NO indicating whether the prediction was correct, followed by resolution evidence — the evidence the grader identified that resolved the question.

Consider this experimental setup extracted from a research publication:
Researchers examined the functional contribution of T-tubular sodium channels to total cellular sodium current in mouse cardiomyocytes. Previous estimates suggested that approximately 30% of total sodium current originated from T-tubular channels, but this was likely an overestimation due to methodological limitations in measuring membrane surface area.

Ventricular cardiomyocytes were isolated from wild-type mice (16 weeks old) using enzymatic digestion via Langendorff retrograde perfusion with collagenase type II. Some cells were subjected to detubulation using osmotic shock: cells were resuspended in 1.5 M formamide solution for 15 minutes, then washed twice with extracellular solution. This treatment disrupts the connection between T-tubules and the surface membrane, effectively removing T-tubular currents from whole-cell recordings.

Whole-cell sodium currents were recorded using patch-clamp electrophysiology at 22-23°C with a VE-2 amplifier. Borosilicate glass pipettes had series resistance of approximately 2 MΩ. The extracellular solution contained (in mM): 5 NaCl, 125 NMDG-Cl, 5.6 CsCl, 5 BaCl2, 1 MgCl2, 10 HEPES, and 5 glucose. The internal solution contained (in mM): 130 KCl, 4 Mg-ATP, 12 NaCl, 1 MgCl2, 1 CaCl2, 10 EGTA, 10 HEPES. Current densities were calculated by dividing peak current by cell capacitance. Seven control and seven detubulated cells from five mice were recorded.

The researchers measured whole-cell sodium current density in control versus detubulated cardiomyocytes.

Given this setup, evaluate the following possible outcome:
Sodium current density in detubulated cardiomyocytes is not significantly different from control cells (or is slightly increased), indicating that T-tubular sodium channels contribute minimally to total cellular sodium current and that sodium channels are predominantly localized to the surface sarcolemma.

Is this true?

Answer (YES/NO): YES